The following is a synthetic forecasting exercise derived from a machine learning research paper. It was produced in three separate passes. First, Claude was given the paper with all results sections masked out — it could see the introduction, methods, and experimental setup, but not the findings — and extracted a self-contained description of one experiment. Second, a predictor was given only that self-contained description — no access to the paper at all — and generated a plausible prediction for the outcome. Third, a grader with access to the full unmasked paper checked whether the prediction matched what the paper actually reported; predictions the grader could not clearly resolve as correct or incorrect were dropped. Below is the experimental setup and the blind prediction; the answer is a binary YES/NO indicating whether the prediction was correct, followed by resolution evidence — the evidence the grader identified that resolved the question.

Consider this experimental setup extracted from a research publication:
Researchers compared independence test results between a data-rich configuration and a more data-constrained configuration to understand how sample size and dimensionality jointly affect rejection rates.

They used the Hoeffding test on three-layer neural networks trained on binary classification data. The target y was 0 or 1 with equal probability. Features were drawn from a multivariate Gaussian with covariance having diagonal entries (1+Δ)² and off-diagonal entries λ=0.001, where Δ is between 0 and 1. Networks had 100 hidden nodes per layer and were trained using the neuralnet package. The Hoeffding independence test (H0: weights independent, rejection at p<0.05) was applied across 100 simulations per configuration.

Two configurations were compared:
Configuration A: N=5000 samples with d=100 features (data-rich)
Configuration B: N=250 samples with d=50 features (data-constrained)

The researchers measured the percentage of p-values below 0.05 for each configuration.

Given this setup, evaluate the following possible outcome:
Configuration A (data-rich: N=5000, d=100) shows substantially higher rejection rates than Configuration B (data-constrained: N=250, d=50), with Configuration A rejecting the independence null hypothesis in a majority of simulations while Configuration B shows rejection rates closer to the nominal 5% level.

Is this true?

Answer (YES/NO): NO